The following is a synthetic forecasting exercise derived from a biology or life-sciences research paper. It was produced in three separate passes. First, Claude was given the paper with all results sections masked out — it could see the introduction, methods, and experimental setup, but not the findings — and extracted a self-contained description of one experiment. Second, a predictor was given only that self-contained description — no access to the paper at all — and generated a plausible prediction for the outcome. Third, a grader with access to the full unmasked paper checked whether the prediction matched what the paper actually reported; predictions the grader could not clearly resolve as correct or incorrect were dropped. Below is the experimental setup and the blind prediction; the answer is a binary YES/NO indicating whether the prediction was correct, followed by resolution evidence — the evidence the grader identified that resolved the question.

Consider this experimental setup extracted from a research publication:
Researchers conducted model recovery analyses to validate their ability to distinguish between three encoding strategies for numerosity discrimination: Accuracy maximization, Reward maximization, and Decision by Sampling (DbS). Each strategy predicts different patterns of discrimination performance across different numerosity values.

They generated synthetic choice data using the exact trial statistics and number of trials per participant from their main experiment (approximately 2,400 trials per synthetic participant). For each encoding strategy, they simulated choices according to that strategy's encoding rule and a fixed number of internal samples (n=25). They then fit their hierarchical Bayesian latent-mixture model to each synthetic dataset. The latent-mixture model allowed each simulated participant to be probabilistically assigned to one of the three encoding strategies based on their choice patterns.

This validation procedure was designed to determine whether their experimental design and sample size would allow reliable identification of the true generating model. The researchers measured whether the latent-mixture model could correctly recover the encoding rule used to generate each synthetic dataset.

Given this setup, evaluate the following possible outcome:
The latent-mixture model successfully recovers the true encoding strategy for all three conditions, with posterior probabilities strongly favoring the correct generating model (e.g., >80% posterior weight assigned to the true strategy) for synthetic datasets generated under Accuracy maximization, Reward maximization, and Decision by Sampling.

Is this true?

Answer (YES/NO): YES